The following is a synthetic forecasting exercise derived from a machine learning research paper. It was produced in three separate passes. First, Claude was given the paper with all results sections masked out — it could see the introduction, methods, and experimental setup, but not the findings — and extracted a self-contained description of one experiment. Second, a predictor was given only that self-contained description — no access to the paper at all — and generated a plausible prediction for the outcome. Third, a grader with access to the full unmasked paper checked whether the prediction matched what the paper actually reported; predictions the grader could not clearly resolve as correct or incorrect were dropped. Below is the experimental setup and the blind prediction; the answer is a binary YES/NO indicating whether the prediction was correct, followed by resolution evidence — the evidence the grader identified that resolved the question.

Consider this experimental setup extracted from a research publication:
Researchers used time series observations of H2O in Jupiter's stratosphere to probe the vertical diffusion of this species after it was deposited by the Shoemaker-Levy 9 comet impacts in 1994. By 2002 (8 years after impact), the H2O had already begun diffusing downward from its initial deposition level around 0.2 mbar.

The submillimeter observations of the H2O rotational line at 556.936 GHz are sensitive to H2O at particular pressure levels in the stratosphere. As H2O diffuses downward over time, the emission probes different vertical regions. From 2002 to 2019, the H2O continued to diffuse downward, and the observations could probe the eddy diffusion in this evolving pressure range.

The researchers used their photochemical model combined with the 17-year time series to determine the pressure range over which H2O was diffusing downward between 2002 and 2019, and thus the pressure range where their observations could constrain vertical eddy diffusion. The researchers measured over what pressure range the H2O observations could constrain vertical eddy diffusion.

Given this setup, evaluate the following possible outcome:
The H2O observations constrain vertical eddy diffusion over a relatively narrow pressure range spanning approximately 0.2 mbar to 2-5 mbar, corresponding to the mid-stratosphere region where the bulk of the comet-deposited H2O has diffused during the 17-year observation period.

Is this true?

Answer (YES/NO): YES